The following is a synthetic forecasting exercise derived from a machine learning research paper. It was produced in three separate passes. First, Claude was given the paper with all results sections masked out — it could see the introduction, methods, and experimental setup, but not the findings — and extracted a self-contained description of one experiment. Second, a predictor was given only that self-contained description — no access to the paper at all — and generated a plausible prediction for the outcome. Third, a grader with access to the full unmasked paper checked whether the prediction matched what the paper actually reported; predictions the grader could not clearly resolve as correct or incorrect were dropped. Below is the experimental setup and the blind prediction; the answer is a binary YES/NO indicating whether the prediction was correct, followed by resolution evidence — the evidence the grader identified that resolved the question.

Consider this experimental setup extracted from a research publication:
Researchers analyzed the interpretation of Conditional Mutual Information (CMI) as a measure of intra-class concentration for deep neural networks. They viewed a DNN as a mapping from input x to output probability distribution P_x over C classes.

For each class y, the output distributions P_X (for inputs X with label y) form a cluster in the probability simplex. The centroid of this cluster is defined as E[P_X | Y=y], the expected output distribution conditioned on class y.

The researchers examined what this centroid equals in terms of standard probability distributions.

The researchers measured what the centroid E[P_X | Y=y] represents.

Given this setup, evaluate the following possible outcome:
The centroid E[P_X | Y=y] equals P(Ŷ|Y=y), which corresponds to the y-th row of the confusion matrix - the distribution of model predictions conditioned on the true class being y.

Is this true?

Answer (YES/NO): YES